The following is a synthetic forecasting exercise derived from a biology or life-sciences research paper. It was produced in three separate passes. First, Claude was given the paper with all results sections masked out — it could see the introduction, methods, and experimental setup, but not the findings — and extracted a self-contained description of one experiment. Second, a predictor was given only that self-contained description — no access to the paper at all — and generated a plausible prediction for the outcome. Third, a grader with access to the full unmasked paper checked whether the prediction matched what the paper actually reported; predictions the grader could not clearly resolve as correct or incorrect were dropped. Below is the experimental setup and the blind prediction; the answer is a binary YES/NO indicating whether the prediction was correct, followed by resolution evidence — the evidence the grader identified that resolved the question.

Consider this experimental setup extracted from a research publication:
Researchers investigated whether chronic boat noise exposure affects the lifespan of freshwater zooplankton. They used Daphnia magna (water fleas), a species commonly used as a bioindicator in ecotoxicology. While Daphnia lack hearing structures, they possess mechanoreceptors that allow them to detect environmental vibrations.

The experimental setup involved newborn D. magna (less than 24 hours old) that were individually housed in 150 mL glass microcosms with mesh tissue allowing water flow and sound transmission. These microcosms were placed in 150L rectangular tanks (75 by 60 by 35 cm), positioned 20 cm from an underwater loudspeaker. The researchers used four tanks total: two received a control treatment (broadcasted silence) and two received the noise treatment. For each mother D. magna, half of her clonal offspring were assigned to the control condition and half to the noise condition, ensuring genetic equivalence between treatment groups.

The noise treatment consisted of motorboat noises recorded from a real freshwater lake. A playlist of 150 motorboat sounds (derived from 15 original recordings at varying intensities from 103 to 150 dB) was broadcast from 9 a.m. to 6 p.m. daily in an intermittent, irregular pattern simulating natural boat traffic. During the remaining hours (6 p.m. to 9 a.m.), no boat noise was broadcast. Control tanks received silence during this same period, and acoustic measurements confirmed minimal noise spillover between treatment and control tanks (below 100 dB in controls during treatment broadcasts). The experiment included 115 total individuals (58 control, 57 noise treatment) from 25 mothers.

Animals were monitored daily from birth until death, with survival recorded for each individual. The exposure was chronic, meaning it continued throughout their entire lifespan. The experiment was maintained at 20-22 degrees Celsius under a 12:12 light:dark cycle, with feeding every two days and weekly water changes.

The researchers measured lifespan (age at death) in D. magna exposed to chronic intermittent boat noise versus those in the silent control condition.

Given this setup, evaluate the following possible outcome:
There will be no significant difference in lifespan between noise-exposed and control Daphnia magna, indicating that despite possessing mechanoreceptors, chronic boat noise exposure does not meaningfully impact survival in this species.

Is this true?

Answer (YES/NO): YES